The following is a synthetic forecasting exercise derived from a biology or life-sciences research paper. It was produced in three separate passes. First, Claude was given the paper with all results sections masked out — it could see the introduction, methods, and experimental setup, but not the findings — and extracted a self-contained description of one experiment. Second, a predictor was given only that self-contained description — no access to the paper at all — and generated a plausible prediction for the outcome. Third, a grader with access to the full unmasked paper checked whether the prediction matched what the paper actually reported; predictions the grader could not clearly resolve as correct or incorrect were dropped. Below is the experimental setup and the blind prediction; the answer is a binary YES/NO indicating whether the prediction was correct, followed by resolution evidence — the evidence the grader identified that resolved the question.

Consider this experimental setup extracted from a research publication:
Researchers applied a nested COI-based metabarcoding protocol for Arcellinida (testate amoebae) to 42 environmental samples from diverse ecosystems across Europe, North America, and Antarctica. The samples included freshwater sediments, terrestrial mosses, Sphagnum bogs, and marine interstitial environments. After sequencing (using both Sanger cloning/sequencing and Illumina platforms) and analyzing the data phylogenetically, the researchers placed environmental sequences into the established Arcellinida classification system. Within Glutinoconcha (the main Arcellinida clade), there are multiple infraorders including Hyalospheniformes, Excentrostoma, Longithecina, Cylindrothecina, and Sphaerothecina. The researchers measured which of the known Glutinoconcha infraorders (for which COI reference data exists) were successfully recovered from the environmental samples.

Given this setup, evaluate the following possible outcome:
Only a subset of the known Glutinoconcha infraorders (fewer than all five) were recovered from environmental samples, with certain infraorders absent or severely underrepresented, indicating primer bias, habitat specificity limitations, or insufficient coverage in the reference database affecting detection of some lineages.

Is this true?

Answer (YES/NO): YES